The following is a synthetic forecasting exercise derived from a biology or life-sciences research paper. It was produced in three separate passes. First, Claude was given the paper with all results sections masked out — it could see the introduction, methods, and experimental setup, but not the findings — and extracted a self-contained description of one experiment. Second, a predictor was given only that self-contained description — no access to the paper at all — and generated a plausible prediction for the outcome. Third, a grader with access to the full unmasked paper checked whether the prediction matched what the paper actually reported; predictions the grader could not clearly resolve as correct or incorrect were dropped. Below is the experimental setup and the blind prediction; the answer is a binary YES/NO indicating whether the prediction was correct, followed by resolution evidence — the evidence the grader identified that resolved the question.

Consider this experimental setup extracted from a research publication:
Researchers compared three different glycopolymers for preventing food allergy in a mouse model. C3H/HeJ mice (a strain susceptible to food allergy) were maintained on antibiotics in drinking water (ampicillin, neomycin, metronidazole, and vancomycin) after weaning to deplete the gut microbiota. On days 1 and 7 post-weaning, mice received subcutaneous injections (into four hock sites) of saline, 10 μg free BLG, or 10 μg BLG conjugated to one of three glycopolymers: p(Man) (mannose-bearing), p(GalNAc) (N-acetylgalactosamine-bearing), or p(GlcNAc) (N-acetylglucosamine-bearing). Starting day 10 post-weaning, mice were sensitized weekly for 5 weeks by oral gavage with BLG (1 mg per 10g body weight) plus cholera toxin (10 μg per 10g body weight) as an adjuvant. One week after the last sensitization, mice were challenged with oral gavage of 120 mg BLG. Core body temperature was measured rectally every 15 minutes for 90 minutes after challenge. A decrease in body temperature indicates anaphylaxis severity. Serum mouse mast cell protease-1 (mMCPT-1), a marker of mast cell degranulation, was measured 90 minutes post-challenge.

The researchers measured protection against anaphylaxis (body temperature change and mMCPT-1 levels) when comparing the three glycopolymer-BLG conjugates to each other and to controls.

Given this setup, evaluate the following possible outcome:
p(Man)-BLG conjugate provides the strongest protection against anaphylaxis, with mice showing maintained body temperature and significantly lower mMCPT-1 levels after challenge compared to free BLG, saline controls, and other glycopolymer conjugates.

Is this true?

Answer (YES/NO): NO